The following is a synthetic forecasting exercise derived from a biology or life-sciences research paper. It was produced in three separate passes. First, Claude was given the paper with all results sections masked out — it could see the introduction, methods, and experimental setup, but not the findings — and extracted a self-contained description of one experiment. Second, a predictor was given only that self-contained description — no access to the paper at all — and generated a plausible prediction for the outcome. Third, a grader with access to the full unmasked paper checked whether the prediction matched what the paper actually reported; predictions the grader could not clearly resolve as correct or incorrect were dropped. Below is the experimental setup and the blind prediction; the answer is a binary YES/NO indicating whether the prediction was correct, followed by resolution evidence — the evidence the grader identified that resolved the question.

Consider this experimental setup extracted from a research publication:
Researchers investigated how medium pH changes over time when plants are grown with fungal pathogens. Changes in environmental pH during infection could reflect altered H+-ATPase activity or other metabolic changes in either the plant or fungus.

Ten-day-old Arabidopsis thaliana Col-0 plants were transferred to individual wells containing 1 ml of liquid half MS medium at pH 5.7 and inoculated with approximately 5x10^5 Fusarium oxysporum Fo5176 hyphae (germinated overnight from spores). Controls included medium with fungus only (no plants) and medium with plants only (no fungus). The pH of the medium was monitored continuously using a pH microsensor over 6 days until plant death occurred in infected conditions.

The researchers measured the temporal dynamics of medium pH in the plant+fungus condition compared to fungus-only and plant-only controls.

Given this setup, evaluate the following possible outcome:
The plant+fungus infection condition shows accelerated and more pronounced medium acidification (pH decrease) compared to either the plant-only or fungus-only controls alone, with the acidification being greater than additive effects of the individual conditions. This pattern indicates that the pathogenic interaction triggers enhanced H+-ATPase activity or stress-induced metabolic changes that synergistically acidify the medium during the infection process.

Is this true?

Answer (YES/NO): NO